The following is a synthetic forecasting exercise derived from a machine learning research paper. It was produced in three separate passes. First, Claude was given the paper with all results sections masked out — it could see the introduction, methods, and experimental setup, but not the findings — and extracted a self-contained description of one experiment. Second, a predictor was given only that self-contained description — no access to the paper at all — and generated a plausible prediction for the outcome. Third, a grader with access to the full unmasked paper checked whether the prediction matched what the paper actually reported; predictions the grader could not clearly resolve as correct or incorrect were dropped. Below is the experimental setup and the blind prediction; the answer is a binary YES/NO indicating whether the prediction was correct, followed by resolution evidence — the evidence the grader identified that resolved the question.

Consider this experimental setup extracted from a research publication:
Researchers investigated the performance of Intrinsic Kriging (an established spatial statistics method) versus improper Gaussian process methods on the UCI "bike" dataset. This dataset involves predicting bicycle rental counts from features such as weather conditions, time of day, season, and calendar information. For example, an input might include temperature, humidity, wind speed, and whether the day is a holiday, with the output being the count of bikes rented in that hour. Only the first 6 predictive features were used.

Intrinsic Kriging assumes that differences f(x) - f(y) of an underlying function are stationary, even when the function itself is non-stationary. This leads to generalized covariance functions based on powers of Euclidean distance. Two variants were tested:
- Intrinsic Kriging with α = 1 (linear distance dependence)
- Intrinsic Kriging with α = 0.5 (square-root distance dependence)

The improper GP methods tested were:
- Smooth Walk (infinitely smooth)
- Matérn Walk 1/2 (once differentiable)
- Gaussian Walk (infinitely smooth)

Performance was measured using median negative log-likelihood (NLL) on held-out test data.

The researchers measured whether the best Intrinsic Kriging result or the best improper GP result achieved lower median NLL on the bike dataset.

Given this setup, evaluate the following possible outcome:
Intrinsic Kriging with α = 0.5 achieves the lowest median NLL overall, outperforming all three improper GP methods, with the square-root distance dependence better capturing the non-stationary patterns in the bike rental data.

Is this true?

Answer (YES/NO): YES